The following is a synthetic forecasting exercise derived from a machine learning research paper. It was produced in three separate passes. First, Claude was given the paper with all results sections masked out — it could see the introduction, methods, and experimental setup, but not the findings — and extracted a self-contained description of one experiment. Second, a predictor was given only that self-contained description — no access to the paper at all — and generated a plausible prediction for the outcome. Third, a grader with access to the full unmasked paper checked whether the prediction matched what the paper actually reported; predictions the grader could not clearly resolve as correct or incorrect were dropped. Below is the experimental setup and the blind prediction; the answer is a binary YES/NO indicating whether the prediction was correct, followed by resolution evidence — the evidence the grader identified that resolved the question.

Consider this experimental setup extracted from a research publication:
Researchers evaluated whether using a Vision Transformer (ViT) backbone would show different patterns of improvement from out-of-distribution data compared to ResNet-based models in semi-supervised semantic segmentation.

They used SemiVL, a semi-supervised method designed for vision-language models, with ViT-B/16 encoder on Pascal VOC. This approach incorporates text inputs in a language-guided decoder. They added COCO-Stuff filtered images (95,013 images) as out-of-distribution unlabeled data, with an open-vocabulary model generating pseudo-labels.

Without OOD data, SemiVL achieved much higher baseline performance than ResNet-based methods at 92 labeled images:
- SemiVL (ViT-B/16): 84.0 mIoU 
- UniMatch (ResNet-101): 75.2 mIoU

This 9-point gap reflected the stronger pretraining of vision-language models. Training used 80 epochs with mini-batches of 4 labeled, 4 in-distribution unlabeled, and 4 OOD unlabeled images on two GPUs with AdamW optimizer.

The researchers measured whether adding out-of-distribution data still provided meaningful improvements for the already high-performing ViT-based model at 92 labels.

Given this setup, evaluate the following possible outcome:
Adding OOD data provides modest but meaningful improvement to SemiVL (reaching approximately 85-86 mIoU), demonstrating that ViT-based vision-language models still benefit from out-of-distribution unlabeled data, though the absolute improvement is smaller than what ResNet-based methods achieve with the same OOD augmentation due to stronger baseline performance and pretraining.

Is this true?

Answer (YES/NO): NO